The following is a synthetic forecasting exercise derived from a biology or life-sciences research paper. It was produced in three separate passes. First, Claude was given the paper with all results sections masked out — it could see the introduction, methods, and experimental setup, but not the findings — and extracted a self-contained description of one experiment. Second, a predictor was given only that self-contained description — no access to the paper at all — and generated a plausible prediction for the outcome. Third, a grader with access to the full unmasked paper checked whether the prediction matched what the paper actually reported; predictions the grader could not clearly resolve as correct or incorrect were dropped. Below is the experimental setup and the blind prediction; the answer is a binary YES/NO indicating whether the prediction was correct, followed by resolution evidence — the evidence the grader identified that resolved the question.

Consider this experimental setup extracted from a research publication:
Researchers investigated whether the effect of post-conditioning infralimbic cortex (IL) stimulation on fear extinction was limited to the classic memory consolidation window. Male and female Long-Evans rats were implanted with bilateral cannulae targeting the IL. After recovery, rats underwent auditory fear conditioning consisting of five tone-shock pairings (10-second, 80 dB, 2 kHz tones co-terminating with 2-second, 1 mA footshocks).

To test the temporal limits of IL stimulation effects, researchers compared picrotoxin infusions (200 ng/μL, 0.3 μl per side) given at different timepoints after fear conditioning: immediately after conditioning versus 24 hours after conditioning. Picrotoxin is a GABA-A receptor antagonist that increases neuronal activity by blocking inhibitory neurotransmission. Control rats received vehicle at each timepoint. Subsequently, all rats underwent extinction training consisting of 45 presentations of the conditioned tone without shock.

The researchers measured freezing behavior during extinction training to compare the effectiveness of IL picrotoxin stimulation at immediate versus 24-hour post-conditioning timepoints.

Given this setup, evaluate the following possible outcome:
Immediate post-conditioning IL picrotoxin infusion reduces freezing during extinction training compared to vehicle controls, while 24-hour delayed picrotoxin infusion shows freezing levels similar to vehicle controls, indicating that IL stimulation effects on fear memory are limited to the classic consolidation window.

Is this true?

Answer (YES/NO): NO